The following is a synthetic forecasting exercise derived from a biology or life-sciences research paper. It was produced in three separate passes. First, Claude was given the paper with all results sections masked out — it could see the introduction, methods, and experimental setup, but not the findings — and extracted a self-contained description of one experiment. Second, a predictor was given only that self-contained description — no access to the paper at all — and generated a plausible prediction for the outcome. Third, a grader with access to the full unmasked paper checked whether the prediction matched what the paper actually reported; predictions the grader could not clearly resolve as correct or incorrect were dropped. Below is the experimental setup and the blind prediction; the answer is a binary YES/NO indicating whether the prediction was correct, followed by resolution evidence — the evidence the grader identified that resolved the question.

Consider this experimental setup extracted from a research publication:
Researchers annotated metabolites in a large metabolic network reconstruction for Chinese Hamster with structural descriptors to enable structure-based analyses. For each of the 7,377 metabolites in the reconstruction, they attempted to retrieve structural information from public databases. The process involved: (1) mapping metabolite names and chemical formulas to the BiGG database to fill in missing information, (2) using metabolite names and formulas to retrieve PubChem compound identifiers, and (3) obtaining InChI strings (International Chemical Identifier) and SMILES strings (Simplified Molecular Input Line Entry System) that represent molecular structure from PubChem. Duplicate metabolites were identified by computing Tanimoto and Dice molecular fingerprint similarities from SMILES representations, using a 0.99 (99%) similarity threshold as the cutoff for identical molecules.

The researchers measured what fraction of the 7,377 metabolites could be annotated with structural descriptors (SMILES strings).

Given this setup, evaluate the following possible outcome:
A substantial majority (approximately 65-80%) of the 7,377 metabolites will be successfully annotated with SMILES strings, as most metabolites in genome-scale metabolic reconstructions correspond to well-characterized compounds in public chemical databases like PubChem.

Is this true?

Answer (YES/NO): YES